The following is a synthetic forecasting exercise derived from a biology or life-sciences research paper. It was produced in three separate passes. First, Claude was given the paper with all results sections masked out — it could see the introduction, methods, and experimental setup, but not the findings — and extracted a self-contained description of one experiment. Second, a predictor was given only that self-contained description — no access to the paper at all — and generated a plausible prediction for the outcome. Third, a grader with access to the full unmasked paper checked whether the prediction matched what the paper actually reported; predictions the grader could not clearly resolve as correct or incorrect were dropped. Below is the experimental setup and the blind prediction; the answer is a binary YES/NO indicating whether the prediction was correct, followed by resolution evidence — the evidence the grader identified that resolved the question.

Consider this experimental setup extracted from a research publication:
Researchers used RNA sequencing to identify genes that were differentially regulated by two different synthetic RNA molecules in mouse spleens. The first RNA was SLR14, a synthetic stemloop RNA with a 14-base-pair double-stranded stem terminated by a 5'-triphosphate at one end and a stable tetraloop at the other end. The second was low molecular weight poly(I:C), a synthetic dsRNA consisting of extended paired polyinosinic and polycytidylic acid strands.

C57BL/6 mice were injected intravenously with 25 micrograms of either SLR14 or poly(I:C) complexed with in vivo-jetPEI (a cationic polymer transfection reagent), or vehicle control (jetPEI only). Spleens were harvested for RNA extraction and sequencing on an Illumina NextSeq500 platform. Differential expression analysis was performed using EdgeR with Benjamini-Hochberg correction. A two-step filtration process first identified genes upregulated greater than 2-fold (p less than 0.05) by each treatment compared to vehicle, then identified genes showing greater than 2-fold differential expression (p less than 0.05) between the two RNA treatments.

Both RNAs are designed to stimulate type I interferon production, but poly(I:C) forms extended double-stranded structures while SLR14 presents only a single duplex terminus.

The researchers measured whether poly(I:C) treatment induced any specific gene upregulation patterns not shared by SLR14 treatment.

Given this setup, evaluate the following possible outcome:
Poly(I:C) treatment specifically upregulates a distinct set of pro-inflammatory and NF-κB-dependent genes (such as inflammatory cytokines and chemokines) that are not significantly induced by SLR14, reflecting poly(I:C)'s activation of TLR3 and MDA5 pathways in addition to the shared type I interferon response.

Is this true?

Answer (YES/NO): NO